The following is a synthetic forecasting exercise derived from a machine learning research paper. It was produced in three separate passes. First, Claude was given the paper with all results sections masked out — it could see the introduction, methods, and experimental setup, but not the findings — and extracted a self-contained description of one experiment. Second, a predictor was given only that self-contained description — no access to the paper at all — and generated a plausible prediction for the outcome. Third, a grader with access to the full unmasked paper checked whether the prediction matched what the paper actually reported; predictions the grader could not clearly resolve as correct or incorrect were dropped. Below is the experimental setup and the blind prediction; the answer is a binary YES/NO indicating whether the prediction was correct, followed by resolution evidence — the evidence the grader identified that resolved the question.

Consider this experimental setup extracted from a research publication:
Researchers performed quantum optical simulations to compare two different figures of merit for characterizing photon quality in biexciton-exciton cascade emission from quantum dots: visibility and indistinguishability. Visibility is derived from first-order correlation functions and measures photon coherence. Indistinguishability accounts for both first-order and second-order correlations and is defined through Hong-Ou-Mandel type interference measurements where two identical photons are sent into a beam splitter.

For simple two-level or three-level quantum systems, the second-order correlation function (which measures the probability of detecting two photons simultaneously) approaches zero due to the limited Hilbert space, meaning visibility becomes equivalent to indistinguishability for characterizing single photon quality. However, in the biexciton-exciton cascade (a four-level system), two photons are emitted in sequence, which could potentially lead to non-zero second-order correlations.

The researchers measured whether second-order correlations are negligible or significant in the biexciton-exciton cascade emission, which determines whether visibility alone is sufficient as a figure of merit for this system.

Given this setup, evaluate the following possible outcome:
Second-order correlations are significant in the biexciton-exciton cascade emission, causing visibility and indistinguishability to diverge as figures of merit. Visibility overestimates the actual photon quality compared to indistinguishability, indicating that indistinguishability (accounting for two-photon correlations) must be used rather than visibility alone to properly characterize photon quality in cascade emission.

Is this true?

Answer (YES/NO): NO